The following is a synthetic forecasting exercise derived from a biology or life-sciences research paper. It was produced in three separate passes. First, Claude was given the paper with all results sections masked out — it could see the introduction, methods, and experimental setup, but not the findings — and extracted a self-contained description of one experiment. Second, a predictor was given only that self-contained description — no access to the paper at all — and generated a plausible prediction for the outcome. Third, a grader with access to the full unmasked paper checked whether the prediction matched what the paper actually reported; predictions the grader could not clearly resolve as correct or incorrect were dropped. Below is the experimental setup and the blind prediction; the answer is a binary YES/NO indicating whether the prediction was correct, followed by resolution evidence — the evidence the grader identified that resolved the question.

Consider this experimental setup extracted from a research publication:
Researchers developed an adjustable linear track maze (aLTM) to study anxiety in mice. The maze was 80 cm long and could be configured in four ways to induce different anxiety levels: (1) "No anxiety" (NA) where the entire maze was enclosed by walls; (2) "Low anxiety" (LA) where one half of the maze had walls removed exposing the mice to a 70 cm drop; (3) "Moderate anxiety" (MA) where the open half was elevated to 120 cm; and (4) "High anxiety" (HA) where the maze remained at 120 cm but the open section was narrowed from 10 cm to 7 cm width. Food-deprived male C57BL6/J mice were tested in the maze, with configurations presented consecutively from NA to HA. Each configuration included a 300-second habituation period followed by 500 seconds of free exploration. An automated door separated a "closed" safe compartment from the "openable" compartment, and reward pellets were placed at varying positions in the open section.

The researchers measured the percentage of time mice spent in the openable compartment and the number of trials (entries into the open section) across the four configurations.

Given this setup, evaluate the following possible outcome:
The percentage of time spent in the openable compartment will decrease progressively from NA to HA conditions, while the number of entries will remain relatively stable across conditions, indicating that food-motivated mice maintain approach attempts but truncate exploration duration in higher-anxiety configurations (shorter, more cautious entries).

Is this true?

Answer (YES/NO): NO